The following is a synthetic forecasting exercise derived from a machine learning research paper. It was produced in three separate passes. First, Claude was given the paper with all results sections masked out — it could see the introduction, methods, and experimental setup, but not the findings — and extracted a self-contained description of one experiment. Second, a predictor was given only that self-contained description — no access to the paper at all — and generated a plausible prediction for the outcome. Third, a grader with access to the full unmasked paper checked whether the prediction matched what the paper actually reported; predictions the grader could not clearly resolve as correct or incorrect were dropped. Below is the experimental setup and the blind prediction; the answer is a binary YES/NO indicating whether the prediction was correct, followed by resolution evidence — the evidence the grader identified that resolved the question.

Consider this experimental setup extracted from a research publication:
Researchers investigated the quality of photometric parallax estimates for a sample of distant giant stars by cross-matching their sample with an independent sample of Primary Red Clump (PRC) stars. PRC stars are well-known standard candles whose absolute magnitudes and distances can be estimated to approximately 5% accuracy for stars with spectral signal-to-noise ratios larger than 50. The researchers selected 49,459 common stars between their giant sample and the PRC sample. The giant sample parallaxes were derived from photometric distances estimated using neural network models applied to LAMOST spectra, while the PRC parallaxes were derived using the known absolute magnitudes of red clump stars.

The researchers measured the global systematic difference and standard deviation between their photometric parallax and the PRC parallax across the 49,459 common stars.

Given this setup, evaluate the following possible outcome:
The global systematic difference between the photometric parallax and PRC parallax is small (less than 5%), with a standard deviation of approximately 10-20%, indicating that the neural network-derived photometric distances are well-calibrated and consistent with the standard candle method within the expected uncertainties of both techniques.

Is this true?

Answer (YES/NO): NO